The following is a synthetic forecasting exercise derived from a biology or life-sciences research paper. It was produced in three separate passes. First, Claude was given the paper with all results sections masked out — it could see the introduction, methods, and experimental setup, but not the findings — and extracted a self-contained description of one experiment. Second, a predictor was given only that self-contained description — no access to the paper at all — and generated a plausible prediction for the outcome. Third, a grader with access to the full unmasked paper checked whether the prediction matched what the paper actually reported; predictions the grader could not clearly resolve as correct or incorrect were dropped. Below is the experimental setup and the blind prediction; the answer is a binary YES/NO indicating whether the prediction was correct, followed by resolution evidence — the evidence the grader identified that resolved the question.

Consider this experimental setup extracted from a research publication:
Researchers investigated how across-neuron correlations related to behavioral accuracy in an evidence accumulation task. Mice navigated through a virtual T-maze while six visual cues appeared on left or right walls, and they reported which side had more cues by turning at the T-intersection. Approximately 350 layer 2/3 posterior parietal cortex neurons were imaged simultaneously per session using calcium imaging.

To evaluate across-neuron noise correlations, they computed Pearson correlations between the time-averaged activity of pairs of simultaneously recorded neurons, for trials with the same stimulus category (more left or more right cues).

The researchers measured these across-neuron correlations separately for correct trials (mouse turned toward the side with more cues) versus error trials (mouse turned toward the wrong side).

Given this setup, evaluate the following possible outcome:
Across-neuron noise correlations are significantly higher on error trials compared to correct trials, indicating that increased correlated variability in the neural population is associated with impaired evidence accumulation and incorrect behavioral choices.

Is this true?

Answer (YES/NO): NO